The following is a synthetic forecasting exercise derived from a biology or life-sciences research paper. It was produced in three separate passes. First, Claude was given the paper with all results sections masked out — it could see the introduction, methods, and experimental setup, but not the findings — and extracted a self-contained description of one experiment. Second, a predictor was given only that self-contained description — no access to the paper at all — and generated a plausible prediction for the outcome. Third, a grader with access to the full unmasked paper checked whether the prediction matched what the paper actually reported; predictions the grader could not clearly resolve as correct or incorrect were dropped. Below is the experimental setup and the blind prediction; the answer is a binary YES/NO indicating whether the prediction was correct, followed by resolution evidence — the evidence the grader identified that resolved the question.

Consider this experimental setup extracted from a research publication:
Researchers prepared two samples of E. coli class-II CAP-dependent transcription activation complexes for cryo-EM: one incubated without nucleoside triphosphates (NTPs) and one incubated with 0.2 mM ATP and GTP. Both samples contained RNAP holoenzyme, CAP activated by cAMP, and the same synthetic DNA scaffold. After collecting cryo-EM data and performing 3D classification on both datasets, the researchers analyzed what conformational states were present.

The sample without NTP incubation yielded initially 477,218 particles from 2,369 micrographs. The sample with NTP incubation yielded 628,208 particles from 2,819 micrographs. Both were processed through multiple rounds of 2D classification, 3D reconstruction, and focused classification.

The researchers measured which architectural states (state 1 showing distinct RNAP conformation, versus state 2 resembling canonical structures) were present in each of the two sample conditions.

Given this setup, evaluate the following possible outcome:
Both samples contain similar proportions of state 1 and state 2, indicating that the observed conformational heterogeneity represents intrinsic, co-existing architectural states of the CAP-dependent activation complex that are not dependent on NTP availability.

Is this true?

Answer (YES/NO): NO